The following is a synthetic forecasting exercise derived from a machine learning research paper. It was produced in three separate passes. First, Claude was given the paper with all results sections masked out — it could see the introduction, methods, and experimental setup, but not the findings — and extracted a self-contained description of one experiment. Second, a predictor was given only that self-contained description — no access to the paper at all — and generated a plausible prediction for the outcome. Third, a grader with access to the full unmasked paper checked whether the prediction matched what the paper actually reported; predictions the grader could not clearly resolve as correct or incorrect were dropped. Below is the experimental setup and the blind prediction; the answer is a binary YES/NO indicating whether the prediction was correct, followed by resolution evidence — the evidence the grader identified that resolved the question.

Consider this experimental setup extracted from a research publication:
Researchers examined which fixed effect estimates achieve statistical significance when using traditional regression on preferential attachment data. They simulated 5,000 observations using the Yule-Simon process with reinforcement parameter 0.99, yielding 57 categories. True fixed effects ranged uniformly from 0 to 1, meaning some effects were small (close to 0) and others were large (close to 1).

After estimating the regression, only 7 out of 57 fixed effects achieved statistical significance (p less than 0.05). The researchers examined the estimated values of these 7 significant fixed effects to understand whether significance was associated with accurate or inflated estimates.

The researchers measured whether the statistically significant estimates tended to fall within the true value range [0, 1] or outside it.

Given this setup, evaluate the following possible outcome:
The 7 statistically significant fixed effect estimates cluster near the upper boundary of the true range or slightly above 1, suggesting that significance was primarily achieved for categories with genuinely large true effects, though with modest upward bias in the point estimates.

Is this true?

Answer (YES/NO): NO